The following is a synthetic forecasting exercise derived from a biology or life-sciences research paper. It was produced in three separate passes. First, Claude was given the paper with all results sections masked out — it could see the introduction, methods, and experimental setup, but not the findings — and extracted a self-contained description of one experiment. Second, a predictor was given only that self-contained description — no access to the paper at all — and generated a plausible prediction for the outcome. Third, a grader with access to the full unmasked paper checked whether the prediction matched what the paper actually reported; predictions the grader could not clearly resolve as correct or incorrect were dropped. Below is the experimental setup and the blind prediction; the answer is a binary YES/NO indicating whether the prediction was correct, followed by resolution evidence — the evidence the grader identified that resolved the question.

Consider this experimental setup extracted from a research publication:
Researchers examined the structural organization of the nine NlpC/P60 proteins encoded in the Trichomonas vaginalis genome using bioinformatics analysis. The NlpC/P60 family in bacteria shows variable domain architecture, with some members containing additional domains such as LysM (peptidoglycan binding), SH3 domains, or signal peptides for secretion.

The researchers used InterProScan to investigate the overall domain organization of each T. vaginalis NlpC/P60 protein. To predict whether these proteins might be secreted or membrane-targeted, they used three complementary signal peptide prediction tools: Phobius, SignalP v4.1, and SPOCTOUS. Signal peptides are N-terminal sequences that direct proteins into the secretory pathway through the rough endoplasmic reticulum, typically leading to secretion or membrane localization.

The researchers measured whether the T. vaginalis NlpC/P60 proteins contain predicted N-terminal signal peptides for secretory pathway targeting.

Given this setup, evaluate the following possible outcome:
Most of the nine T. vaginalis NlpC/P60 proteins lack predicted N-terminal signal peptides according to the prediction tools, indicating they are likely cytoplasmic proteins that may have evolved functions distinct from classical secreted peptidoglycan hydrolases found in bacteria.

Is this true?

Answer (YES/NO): NO